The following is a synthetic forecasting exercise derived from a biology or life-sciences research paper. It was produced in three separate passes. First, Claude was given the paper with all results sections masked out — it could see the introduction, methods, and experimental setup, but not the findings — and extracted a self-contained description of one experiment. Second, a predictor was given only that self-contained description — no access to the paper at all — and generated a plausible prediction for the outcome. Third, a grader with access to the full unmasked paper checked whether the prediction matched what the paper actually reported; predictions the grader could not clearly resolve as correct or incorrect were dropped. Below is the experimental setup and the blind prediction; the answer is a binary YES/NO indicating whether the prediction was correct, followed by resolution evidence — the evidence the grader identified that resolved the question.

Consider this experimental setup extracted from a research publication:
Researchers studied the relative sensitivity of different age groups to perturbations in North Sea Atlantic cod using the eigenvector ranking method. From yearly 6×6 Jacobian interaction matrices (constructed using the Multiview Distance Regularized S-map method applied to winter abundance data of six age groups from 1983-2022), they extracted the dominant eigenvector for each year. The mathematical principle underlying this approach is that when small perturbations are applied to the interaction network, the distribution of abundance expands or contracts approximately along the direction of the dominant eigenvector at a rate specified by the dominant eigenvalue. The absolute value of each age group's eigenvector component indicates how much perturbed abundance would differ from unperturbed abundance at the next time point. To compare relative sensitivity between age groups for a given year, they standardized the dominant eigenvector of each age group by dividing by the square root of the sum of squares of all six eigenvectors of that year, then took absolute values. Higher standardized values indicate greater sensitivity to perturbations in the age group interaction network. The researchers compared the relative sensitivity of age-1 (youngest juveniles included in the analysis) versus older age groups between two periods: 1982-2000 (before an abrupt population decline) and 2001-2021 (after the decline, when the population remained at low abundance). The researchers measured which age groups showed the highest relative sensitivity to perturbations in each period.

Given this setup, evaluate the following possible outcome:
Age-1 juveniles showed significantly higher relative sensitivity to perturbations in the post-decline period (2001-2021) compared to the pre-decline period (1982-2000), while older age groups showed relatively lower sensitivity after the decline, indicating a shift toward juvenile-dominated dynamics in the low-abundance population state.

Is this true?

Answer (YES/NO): YES